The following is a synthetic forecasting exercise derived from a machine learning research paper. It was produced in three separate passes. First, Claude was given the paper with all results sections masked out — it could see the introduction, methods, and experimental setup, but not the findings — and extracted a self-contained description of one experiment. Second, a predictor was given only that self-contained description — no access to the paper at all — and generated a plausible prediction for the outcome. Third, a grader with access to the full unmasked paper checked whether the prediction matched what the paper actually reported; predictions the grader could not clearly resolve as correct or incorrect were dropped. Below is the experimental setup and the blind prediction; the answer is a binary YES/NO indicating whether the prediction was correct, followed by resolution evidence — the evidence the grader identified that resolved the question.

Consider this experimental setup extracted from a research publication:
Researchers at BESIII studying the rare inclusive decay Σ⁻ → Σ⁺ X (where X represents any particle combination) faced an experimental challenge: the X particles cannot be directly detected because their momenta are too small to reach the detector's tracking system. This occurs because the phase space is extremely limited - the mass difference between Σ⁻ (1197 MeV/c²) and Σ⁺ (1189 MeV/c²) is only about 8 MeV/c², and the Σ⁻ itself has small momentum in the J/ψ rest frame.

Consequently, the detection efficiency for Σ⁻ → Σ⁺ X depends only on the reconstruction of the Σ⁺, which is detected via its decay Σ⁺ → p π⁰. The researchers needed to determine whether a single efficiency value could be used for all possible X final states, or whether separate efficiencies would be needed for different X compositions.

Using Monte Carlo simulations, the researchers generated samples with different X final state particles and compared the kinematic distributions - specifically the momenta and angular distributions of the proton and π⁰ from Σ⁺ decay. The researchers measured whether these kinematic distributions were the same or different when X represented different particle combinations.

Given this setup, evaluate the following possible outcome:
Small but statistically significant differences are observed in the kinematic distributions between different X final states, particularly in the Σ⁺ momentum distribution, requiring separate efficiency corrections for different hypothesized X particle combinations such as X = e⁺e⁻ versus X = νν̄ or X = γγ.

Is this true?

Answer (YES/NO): NO